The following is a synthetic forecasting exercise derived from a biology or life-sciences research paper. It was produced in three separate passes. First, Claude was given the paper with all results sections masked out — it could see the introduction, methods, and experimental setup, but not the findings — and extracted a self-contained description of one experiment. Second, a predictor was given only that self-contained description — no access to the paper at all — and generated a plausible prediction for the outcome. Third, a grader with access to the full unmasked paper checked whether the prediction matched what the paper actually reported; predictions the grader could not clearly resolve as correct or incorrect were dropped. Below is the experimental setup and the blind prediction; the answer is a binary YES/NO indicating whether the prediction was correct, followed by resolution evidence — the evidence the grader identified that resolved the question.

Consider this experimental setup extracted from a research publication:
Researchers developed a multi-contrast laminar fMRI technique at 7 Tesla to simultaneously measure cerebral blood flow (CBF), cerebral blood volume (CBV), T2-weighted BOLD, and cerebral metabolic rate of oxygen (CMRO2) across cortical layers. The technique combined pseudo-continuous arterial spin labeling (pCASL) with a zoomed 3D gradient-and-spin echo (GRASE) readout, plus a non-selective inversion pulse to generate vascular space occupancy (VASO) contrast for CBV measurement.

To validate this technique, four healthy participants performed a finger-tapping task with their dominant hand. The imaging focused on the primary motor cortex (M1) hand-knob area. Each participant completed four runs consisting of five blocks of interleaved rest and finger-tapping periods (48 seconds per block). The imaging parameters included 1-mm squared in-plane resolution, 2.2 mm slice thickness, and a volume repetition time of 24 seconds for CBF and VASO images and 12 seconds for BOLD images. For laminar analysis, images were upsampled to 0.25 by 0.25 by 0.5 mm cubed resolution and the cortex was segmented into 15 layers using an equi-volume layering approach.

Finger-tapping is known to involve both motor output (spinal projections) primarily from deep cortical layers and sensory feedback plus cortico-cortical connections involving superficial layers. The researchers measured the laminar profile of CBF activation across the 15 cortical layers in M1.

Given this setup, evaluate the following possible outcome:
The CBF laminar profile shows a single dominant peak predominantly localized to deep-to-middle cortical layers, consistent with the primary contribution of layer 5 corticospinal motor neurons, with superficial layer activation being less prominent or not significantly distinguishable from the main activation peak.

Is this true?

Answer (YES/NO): NO